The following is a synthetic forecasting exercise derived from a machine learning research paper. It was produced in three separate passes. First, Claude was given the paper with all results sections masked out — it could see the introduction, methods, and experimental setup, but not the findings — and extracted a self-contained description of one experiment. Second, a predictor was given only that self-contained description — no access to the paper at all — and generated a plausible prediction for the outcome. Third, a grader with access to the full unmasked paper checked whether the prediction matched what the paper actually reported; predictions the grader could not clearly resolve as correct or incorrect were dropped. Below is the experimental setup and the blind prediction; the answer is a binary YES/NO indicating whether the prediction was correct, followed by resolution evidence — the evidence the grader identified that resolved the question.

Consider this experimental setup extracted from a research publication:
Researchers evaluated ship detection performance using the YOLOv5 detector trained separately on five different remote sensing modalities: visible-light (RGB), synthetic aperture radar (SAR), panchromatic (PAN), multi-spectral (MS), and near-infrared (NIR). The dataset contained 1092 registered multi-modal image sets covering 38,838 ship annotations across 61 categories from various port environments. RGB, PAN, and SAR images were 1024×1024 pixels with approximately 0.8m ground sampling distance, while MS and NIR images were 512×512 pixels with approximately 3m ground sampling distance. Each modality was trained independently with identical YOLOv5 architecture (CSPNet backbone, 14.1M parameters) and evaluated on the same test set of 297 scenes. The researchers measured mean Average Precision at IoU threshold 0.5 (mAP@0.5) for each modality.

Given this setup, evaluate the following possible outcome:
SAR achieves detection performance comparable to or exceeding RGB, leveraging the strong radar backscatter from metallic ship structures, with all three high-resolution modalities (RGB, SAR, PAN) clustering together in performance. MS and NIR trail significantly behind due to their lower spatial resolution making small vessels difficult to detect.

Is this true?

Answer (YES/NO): NO